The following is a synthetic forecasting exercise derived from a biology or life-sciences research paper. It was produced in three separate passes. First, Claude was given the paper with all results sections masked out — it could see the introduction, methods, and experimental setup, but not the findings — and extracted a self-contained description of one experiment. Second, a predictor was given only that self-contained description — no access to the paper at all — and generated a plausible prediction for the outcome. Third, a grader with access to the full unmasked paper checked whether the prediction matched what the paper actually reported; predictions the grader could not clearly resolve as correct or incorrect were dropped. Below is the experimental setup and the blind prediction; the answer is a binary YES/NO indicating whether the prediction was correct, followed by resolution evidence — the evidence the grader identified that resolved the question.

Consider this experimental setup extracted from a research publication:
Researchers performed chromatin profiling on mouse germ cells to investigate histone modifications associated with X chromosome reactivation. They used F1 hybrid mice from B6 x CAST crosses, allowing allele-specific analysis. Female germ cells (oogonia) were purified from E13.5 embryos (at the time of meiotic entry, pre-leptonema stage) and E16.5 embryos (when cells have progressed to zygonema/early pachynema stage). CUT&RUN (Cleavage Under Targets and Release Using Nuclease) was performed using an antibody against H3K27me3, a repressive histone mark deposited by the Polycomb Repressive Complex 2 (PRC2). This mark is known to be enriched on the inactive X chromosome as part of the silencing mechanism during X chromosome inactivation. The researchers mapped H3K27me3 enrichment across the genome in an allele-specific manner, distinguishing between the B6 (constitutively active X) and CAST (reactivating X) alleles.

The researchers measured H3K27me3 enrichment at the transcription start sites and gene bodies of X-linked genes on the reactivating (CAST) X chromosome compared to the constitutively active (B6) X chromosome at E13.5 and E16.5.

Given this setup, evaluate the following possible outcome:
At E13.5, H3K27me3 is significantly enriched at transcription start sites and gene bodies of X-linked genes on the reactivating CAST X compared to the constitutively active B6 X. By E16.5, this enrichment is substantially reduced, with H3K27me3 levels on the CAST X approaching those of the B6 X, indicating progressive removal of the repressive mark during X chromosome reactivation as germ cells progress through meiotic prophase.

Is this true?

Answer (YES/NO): YES